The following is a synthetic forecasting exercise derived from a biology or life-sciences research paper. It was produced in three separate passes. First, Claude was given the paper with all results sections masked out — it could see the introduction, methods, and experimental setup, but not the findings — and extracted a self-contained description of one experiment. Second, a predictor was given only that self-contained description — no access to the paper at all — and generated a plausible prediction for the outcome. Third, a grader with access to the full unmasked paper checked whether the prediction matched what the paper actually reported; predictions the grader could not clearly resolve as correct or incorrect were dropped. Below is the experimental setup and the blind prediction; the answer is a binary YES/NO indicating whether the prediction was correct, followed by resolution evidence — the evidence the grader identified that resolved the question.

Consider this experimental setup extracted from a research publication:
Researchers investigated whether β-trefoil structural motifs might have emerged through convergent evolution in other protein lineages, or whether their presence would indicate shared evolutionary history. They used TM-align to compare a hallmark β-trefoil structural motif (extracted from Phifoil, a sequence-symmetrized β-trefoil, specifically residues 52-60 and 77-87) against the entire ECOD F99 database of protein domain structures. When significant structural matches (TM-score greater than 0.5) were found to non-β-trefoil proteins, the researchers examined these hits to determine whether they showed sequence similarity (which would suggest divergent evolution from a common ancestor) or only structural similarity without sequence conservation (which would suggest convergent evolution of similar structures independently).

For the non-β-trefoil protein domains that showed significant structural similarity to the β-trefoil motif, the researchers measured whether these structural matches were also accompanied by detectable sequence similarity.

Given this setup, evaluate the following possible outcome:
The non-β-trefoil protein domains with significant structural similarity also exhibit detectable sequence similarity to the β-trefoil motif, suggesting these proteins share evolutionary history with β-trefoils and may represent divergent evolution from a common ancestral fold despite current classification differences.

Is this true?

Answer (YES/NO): NO